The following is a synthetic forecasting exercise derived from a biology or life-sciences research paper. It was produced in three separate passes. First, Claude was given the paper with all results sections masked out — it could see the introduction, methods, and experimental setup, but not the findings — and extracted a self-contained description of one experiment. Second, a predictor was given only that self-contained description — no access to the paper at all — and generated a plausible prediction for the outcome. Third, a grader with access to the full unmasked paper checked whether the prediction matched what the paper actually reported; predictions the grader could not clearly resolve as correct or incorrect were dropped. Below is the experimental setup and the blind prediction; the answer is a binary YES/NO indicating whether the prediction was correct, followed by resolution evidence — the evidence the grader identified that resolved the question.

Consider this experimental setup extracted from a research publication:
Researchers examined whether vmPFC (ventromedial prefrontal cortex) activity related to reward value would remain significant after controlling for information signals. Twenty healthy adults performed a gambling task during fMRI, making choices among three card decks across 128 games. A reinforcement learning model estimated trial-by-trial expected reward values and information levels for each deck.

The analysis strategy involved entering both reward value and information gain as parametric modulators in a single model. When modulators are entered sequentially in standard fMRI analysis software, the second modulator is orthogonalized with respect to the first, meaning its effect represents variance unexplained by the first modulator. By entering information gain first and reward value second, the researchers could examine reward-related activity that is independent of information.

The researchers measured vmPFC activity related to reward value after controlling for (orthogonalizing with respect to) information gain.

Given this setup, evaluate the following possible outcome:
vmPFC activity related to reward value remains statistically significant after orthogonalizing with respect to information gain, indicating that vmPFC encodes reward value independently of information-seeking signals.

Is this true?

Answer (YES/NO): YES